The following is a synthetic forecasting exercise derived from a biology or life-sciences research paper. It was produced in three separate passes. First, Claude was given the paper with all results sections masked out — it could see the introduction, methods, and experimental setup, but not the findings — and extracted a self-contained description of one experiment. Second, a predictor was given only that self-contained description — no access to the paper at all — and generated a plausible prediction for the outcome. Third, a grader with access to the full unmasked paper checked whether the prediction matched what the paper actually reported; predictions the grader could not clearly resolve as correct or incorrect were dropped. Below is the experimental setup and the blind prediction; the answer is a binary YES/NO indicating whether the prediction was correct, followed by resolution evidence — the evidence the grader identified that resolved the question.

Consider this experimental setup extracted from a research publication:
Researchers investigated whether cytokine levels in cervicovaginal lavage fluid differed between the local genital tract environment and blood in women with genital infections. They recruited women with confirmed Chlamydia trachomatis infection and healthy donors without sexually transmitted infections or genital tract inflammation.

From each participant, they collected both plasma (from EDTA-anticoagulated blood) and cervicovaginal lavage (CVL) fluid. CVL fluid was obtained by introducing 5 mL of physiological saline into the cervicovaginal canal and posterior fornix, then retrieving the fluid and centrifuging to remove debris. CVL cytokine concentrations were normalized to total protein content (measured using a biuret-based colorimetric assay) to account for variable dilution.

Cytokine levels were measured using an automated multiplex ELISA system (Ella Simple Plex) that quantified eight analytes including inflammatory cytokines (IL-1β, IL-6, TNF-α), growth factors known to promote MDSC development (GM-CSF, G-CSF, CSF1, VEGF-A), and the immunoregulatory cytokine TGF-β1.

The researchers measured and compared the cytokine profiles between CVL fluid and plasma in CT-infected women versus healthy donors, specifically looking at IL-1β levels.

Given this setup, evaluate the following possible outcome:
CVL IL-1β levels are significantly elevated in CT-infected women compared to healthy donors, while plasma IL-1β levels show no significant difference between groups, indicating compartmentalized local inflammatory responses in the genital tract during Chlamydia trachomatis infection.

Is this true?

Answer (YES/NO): NO